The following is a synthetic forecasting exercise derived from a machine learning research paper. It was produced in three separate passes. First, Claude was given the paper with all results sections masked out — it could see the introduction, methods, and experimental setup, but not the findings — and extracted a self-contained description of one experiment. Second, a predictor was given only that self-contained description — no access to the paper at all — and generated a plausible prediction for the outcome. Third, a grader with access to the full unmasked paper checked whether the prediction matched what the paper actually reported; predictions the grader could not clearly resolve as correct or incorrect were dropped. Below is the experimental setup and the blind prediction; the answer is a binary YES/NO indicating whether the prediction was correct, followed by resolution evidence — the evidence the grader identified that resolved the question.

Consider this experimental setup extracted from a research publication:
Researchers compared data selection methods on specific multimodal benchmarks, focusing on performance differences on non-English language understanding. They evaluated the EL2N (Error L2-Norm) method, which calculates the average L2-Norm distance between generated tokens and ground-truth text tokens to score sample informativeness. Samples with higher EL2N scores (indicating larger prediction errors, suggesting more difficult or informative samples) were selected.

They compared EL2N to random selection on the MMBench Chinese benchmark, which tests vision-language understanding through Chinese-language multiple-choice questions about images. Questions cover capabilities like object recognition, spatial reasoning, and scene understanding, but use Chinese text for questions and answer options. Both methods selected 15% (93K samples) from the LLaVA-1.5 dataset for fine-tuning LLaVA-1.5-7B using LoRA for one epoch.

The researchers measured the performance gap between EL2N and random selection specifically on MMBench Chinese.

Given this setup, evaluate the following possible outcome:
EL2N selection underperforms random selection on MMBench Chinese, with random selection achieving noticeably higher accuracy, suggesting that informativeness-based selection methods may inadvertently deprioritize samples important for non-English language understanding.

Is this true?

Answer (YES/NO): YES